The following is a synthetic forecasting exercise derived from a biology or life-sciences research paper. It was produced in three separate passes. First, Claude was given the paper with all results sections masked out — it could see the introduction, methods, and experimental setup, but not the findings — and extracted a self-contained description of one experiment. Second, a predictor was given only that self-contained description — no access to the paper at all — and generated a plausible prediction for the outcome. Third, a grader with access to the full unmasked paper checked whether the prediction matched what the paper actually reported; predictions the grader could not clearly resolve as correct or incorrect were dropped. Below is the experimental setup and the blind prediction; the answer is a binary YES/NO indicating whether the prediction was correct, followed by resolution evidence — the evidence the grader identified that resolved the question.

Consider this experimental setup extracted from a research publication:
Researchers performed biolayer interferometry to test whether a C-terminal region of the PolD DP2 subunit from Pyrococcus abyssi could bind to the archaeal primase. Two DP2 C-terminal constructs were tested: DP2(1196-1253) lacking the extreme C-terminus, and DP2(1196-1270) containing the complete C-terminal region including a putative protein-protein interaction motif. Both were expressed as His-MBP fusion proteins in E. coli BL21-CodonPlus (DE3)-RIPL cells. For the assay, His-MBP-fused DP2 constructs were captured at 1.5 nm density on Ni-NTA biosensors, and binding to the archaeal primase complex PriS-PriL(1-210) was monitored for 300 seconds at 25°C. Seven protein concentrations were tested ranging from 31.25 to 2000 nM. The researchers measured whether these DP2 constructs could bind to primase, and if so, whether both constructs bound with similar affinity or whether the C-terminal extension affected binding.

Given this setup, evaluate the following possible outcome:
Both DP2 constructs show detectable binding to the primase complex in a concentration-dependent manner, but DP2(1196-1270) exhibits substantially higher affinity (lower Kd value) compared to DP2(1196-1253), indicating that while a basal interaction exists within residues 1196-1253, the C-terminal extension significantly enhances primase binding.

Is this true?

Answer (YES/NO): NO